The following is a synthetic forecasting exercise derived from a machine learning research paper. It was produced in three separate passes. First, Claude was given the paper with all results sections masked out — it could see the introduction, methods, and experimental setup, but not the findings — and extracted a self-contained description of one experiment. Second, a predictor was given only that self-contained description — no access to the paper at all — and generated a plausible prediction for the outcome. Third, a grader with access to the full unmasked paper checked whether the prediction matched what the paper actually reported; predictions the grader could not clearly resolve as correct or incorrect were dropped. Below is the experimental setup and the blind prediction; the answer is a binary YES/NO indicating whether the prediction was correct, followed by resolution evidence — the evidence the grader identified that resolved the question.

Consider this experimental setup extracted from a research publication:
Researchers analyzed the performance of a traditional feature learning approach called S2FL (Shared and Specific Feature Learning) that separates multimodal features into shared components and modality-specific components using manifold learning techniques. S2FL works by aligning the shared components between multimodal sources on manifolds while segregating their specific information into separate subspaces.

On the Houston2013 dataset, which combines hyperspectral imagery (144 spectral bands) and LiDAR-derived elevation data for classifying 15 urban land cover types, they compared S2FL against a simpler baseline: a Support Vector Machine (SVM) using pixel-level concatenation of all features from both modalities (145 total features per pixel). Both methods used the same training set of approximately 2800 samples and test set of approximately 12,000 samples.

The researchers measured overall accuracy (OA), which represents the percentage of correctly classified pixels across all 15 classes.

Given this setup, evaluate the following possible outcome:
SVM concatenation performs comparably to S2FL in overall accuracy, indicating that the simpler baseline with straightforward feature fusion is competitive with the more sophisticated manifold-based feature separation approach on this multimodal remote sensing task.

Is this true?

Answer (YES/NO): NO